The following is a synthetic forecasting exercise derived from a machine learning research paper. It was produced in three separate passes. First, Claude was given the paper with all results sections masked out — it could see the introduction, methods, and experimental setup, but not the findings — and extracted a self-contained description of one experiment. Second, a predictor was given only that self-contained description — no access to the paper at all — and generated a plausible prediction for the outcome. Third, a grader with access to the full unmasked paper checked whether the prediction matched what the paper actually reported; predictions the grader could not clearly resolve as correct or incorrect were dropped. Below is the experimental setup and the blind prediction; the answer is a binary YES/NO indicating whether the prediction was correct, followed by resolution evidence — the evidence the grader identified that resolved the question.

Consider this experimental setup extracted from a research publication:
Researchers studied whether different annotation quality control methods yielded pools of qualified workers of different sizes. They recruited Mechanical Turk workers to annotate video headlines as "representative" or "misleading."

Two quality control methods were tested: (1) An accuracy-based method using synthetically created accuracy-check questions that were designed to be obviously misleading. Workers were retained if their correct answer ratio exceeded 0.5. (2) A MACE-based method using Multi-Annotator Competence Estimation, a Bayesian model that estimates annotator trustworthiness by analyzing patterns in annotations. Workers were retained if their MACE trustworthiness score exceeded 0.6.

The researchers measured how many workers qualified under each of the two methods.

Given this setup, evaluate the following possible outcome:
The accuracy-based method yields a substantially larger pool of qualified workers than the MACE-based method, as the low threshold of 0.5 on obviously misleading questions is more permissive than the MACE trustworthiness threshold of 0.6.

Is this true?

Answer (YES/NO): YES